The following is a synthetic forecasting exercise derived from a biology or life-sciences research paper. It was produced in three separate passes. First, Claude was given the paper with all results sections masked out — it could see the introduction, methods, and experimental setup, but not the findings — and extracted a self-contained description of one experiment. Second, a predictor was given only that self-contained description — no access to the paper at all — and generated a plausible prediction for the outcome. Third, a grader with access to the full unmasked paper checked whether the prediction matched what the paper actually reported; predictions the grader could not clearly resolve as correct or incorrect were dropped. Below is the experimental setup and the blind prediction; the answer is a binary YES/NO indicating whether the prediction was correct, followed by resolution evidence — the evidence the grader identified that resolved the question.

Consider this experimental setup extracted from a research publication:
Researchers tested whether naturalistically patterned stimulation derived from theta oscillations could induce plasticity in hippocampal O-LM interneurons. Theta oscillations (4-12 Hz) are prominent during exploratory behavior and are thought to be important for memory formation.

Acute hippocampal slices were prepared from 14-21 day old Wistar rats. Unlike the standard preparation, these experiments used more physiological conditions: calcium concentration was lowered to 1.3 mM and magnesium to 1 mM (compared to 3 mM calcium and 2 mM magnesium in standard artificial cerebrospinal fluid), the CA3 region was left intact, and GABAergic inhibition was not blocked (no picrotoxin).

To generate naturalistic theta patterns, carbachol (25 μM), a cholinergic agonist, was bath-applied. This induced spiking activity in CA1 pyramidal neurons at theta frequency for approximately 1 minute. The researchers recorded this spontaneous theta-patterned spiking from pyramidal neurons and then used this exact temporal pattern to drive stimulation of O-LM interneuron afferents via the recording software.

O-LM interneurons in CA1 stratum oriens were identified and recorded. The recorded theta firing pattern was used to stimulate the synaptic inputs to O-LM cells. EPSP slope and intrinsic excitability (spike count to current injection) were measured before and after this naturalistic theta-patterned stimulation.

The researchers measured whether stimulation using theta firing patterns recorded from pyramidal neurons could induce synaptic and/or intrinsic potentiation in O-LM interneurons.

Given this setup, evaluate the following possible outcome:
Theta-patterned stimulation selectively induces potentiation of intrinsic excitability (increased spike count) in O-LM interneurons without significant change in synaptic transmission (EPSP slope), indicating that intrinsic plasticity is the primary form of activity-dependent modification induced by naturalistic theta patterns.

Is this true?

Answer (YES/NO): NO